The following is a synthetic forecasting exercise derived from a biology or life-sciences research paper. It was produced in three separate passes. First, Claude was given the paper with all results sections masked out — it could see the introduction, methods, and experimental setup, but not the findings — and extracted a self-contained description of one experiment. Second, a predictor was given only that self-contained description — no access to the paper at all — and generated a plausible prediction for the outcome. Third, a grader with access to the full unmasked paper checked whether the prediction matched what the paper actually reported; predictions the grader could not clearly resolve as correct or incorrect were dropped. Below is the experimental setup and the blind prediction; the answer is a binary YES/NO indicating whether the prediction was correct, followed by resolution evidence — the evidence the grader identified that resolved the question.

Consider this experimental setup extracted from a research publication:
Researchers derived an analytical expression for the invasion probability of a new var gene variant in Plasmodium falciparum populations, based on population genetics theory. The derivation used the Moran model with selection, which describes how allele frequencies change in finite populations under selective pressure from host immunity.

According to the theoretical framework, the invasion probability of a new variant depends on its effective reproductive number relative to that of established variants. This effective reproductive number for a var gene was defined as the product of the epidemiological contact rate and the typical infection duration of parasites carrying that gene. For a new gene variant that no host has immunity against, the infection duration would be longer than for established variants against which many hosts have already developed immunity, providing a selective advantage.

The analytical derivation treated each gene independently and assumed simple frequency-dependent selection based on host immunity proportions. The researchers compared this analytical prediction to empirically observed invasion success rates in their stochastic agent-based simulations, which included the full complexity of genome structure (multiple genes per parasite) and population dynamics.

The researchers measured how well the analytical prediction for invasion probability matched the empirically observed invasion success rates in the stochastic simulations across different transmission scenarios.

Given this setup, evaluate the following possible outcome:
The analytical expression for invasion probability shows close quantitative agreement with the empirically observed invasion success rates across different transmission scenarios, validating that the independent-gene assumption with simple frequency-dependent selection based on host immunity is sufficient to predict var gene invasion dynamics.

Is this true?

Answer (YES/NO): NO